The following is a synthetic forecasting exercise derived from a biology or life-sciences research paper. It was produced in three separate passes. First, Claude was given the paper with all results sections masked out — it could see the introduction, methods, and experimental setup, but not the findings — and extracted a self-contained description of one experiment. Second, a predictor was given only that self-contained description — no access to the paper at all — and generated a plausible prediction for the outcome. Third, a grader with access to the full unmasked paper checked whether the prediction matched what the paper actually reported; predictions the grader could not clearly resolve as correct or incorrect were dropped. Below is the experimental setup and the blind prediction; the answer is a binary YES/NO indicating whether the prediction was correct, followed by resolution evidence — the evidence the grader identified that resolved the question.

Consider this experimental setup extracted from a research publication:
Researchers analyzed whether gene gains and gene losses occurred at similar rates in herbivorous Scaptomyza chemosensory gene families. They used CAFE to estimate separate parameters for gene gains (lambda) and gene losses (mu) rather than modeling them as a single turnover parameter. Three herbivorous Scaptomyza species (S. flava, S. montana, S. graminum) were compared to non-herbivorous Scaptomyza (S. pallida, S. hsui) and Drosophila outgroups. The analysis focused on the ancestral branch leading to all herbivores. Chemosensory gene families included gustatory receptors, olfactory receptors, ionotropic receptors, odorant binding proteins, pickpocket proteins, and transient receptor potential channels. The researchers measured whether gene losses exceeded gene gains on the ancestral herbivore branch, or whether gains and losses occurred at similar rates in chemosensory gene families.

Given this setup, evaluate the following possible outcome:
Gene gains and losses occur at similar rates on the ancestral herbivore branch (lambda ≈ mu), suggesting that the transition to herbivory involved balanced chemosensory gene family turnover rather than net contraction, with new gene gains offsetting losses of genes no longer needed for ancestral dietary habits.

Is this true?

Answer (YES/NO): NO